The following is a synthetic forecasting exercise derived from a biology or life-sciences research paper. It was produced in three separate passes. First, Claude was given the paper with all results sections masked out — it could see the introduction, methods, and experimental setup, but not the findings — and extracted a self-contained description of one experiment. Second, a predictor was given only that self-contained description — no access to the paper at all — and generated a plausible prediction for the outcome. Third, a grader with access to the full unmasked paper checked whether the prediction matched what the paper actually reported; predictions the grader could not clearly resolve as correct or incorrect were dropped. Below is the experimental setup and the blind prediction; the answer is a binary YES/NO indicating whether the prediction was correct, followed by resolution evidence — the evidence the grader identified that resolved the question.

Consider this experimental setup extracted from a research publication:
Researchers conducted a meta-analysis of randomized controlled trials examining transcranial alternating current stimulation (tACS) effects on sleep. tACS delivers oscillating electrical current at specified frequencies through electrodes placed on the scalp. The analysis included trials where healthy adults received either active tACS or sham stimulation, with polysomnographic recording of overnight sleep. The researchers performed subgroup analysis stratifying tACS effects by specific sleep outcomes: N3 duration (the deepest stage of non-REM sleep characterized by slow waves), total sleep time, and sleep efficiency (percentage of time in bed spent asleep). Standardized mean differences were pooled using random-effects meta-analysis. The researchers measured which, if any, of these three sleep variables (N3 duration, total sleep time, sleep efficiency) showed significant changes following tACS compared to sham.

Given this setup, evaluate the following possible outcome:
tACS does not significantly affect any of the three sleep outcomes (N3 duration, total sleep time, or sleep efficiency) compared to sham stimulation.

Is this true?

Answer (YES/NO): NO